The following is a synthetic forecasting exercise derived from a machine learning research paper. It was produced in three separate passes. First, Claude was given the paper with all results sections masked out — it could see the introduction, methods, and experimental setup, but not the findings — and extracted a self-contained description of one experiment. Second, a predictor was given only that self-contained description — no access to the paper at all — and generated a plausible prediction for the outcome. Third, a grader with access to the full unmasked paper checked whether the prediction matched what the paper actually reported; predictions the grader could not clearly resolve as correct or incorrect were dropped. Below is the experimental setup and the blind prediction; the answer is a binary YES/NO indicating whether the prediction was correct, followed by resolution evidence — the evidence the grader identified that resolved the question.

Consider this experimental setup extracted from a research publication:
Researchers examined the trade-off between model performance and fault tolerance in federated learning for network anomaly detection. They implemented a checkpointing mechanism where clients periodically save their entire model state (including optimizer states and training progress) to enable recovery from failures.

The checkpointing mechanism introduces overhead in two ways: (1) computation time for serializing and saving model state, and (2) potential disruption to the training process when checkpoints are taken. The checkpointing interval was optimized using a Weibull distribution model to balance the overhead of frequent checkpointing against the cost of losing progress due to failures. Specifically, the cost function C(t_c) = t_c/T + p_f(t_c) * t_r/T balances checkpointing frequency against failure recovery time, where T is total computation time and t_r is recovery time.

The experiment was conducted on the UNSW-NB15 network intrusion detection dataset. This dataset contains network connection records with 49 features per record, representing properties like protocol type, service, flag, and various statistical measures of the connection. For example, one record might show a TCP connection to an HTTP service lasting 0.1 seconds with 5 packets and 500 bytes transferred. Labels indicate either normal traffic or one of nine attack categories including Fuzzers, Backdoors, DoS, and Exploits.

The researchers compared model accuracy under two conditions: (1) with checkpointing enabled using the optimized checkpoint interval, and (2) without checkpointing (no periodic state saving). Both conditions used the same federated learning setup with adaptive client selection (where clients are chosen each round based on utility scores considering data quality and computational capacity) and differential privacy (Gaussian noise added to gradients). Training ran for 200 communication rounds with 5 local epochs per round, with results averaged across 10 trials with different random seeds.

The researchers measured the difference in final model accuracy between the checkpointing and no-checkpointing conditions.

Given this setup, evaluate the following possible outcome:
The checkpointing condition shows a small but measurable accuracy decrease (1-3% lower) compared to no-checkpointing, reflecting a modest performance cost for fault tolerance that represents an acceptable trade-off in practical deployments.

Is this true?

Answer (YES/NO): YES